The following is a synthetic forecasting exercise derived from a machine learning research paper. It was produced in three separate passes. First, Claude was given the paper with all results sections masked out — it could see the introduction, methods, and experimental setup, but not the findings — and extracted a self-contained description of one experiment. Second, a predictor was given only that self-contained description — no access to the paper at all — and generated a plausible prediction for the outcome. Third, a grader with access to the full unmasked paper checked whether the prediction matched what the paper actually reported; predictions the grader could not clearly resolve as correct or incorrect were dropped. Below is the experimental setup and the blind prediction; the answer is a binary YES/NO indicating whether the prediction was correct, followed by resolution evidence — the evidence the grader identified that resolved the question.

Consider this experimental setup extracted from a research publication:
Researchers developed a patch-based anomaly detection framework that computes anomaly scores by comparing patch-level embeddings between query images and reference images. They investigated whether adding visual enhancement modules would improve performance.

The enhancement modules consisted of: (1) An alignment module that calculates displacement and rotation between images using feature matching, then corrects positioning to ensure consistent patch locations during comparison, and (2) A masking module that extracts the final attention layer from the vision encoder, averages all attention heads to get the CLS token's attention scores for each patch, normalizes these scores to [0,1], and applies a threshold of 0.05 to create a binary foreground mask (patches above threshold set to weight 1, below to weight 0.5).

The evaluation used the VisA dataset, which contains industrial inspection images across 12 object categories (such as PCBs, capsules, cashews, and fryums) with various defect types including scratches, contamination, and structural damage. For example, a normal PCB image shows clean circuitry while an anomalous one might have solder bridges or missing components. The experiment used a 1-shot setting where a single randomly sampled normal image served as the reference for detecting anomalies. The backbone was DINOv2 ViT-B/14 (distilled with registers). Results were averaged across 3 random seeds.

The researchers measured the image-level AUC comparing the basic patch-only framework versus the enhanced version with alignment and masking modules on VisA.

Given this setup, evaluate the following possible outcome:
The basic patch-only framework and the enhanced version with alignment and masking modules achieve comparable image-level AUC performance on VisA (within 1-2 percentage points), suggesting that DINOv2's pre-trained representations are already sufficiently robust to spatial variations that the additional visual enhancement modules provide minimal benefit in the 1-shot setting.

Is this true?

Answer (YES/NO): NO